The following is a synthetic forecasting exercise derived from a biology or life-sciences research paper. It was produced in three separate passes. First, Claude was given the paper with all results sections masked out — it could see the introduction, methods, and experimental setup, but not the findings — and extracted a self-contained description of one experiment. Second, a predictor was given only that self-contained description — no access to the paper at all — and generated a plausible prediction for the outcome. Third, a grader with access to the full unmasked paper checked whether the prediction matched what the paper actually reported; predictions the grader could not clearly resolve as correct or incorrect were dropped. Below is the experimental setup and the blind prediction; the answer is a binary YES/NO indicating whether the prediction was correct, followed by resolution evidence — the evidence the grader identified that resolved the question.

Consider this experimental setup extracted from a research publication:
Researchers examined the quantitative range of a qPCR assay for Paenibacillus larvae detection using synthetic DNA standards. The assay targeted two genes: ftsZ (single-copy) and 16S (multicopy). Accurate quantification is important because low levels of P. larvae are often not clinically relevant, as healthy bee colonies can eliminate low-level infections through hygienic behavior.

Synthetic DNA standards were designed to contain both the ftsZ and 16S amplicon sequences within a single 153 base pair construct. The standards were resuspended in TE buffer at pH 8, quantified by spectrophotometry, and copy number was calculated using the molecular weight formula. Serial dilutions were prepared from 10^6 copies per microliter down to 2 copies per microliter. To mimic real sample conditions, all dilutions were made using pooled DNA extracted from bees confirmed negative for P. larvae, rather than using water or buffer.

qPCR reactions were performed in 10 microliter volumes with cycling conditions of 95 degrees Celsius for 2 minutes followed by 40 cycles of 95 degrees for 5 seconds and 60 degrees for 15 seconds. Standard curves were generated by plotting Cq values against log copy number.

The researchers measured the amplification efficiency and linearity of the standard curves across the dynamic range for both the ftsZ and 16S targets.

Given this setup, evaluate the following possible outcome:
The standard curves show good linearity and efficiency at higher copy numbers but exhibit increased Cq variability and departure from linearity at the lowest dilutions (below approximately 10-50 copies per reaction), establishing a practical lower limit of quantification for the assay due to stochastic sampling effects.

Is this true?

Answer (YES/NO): NO